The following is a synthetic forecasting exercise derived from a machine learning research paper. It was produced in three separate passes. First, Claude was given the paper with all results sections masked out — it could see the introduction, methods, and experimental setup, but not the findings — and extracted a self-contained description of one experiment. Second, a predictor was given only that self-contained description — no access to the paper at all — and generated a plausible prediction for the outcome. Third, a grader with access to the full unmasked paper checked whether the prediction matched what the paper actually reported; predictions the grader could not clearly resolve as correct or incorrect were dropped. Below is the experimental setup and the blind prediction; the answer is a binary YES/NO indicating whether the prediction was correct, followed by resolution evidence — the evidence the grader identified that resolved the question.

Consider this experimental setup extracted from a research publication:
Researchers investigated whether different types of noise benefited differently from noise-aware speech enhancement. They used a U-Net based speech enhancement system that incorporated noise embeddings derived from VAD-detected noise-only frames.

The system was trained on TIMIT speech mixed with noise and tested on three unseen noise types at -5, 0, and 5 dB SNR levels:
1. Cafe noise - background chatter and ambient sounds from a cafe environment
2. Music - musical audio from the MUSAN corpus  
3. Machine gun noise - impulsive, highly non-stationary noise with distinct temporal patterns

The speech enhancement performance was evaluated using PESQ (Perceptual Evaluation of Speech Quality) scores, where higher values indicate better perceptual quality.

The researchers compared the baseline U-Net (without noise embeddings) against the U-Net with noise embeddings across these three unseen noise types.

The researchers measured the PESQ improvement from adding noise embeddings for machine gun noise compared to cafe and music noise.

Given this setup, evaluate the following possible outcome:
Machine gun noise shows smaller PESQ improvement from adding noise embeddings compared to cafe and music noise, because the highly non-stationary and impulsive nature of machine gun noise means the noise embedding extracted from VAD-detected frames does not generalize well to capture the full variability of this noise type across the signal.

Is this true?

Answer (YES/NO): NO